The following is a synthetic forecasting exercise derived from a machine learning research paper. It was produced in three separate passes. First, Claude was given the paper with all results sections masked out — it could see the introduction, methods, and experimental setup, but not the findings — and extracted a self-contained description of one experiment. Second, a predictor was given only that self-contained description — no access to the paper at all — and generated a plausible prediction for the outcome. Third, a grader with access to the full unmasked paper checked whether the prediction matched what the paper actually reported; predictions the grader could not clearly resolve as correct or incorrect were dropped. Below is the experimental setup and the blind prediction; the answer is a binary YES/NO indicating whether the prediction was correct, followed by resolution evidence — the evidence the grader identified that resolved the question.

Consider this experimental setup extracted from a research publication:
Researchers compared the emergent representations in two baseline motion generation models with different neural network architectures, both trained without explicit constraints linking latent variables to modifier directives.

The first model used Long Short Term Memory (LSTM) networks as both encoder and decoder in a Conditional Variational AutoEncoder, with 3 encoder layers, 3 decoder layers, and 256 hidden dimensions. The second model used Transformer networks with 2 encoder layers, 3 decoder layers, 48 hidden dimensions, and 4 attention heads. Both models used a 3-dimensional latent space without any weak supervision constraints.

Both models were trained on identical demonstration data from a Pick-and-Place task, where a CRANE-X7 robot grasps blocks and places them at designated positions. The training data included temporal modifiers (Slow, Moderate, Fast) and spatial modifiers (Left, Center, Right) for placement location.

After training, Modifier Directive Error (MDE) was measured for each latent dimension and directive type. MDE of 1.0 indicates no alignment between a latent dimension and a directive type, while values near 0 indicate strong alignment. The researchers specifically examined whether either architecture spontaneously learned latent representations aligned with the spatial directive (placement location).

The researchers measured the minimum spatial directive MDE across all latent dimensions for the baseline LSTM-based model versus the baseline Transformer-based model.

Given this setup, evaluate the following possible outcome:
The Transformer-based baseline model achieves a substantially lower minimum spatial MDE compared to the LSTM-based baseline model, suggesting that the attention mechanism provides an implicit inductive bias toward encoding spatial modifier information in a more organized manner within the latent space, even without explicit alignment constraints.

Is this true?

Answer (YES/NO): NO